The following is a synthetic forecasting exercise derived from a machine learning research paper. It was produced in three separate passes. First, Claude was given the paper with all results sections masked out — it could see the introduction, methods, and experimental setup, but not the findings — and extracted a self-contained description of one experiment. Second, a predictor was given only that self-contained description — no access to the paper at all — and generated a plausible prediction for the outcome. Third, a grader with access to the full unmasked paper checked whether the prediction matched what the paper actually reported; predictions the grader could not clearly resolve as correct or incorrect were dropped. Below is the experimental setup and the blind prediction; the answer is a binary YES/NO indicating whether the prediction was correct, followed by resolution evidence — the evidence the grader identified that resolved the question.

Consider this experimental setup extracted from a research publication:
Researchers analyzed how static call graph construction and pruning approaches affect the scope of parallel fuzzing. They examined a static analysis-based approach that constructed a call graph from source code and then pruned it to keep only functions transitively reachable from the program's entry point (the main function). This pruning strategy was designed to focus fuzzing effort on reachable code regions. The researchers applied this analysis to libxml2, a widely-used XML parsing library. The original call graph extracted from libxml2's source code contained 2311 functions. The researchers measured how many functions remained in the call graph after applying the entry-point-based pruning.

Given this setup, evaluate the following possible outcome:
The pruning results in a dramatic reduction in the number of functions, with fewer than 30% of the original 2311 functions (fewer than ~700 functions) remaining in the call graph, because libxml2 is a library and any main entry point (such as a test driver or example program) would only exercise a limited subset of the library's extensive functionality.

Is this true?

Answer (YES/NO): YES